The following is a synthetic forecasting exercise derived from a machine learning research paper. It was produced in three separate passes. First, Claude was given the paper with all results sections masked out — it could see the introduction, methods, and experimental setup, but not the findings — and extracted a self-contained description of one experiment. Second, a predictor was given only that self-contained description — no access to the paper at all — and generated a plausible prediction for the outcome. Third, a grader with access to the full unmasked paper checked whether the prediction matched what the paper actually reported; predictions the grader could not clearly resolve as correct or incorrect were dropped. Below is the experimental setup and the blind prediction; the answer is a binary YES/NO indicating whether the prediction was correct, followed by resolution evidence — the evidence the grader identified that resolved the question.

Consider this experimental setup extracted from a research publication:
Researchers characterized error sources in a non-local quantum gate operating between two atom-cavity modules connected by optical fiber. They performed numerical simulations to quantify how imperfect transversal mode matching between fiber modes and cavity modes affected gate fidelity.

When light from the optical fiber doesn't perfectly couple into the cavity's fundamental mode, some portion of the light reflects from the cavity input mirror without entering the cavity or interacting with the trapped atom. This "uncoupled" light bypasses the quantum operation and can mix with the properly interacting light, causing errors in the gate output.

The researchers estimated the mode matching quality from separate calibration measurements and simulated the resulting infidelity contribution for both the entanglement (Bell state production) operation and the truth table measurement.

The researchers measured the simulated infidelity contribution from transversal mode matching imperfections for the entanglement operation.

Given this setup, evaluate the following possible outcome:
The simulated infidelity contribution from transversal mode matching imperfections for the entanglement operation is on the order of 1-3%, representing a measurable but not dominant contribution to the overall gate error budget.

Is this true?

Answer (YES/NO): YES